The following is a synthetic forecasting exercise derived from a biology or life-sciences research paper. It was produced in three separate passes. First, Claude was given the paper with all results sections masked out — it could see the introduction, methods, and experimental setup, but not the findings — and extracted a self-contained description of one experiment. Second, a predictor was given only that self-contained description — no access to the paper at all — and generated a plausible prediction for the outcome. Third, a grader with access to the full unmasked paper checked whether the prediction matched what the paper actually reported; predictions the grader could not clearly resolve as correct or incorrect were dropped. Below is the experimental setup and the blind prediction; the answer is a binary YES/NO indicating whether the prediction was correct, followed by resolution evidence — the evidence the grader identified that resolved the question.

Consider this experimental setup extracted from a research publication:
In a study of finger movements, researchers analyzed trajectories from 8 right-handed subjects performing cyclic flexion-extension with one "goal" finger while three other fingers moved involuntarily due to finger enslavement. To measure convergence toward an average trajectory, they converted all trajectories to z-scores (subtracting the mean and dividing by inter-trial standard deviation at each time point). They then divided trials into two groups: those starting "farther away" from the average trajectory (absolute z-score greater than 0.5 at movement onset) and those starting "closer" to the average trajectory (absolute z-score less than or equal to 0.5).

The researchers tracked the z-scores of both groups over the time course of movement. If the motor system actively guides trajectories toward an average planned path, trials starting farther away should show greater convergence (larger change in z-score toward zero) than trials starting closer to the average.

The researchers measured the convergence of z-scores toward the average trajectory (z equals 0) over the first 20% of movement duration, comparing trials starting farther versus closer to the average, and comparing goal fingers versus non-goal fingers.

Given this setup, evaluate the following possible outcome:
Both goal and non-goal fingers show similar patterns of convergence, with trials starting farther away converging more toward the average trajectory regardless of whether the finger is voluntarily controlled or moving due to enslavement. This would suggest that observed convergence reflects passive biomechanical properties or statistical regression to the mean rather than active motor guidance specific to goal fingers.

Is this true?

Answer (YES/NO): NO